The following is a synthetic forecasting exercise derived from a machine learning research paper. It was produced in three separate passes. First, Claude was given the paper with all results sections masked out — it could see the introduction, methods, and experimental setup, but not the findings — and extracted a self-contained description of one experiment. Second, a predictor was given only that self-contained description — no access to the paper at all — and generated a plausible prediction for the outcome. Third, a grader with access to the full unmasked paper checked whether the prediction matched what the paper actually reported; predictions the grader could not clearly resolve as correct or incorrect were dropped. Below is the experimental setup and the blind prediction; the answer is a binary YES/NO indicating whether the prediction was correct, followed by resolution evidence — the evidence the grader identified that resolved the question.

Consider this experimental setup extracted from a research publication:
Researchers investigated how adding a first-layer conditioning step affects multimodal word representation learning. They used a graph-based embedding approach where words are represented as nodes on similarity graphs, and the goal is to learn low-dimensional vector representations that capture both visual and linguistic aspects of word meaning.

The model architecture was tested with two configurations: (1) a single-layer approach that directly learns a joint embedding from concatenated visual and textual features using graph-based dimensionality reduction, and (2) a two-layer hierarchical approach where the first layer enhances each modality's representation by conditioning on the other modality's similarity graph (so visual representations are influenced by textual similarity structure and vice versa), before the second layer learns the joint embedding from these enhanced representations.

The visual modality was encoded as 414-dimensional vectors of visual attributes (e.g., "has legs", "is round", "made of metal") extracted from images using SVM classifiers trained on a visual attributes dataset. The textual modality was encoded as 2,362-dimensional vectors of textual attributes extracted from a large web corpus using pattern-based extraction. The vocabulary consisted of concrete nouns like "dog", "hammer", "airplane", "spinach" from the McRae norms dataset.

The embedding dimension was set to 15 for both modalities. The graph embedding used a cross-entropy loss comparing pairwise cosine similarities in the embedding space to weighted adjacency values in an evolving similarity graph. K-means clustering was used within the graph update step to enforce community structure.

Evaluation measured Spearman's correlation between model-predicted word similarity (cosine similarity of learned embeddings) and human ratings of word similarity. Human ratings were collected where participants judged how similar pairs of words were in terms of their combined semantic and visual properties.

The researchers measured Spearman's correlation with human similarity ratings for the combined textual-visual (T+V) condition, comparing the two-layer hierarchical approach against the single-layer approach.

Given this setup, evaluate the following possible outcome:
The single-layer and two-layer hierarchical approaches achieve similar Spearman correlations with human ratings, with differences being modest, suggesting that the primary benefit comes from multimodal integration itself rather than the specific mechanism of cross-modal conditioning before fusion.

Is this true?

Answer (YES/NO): YES